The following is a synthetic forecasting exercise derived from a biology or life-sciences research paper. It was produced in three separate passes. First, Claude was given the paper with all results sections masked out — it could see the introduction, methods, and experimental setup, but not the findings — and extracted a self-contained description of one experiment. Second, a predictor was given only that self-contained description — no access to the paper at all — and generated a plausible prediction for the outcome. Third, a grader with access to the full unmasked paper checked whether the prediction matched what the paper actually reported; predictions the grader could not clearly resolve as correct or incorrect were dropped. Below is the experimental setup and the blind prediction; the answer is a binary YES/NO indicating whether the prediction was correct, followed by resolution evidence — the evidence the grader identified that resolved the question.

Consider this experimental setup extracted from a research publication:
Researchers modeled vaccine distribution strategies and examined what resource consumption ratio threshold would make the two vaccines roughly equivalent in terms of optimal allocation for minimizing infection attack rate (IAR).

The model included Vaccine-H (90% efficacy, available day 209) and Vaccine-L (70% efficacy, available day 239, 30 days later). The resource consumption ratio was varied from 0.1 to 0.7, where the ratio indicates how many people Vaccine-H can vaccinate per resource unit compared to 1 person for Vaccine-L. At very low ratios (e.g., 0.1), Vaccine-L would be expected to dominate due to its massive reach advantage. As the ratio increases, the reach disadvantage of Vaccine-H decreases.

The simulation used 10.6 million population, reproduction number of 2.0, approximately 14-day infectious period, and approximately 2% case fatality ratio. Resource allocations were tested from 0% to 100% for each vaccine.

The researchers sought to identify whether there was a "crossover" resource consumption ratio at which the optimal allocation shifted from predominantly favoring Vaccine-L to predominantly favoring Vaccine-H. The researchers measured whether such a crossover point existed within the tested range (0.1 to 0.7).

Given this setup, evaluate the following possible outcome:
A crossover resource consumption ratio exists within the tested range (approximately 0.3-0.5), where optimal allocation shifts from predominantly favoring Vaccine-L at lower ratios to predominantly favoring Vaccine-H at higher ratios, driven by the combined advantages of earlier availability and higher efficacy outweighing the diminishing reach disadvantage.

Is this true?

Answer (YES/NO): YES